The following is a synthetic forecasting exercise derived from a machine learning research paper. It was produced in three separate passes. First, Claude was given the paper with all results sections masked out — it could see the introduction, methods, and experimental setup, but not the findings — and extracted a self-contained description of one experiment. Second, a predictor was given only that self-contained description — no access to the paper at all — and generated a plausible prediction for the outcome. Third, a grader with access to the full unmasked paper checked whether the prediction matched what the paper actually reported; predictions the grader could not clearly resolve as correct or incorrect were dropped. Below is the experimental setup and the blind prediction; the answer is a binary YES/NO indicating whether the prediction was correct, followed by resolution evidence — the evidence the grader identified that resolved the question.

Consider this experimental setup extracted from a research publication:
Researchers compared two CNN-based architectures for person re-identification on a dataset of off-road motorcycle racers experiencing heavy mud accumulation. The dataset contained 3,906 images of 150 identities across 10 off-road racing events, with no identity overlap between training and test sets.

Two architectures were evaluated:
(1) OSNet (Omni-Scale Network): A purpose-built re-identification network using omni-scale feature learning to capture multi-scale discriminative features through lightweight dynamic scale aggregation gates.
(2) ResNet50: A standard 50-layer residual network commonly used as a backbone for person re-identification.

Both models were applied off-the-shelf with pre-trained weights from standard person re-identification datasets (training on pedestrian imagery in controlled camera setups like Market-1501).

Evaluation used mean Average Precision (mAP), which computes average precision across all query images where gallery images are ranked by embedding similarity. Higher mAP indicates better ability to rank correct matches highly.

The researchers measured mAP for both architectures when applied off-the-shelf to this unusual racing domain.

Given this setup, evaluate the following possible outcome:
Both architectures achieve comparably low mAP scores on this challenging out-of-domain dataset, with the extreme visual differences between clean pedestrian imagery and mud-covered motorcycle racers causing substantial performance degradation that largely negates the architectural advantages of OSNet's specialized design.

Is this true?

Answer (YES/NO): YES